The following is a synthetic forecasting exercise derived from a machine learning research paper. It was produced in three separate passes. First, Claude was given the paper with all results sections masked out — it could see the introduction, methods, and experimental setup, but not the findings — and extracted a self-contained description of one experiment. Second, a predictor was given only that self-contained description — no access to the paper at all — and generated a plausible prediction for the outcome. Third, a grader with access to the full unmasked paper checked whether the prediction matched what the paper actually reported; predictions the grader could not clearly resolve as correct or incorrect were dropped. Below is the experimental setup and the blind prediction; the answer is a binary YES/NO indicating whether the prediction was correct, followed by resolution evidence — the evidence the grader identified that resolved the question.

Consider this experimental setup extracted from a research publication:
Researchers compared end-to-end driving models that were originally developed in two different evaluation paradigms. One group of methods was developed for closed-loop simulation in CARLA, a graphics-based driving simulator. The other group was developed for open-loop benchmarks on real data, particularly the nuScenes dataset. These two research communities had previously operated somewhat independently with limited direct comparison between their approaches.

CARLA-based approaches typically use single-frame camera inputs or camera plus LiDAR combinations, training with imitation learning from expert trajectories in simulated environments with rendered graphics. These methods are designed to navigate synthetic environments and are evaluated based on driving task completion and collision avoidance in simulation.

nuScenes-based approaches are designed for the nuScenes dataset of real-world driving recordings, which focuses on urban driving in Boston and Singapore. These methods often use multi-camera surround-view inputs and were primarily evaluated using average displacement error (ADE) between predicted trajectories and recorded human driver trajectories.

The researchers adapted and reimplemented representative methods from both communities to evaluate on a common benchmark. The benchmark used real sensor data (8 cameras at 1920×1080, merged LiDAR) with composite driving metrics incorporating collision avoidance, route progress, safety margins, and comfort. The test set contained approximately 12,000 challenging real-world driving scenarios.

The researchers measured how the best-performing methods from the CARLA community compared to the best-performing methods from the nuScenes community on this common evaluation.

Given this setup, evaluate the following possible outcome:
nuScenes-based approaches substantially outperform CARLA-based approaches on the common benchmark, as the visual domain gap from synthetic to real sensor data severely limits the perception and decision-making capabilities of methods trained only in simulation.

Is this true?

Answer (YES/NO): NO